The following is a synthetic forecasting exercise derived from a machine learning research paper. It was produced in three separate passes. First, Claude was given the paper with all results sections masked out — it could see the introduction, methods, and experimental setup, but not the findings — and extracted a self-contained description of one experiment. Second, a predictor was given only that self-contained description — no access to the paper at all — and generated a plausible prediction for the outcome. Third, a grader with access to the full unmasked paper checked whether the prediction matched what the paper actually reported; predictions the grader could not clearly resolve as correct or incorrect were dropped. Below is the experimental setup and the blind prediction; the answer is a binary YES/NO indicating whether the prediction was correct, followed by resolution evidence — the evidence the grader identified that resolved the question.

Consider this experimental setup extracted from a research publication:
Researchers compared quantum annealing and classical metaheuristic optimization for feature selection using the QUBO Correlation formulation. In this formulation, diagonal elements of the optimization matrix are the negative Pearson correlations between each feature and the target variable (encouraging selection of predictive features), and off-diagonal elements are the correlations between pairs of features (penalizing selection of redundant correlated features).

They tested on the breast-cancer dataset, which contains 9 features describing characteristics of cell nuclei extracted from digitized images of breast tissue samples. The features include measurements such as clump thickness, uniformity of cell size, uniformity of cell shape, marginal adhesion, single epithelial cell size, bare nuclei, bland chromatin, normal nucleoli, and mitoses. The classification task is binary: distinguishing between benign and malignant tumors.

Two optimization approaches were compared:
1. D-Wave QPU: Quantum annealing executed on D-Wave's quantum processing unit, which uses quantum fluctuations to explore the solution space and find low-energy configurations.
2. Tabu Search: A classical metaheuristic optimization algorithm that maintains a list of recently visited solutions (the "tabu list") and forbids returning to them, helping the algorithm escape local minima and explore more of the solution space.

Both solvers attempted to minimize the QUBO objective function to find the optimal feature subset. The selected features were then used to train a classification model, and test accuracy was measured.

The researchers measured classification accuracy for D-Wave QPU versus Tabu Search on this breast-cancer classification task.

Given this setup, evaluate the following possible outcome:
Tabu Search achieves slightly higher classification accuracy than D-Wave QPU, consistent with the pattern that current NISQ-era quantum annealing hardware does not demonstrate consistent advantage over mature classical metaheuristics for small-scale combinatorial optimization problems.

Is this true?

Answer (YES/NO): YES